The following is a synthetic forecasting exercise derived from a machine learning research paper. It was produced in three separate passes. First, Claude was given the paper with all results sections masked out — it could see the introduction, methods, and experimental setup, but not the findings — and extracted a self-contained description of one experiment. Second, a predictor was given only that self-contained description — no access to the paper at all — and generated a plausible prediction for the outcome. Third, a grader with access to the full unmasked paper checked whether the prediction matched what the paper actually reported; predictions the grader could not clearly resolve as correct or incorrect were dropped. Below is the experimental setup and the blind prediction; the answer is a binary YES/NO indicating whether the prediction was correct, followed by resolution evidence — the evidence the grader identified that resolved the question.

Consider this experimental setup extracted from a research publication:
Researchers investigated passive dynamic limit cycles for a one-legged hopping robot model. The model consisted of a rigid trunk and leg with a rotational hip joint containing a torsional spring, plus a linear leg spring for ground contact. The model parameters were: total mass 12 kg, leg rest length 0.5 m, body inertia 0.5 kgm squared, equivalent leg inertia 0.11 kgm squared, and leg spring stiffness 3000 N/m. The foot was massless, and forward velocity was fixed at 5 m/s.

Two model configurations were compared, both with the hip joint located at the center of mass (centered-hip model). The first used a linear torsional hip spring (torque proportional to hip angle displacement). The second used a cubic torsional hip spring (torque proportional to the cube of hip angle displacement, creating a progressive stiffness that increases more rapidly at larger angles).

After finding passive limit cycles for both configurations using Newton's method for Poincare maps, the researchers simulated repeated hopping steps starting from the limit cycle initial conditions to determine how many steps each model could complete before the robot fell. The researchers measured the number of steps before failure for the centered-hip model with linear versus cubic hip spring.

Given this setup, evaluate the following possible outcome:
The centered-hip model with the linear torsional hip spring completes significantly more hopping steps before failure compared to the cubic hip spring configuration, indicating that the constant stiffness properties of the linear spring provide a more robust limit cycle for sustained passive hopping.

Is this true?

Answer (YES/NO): NO